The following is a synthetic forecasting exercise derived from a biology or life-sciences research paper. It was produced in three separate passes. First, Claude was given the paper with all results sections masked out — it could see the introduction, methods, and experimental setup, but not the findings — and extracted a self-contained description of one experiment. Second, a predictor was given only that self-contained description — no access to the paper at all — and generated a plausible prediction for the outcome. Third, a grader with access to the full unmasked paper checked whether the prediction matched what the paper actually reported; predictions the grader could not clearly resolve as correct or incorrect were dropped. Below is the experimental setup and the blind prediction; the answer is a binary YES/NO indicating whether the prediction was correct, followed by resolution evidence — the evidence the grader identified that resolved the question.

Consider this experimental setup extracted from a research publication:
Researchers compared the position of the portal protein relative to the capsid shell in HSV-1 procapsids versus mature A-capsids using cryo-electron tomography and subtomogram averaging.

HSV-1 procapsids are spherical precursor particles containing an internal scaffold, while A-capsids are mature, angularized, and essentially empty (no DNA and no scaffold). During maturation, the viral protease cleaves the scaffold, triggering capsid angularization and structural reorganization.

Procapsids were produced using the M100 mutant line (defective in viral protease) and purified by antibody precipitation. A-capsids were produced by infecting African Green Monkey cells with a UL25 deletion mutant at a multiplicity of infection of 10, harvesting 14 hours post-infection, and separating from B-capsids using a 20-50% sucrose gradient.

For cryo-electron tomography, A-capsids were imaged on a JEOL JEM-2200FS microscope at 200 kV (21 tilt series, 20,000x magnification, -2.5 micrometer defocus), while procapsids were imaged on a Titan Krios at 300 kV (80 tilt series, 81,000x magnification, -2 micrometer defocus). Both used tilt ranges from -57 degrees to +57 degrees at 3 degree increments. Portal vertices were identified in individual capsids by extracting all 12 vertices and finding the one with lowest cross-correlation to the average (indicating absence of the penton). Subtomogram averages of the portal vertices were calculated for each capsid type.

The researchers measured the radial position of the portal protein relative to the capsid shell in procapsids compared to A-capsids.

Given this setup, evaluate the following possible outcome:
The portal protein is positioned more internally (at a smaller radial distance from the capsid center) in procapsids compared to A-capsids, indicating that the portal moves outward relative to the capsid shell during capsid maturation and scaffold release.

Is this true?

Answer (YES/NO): YES